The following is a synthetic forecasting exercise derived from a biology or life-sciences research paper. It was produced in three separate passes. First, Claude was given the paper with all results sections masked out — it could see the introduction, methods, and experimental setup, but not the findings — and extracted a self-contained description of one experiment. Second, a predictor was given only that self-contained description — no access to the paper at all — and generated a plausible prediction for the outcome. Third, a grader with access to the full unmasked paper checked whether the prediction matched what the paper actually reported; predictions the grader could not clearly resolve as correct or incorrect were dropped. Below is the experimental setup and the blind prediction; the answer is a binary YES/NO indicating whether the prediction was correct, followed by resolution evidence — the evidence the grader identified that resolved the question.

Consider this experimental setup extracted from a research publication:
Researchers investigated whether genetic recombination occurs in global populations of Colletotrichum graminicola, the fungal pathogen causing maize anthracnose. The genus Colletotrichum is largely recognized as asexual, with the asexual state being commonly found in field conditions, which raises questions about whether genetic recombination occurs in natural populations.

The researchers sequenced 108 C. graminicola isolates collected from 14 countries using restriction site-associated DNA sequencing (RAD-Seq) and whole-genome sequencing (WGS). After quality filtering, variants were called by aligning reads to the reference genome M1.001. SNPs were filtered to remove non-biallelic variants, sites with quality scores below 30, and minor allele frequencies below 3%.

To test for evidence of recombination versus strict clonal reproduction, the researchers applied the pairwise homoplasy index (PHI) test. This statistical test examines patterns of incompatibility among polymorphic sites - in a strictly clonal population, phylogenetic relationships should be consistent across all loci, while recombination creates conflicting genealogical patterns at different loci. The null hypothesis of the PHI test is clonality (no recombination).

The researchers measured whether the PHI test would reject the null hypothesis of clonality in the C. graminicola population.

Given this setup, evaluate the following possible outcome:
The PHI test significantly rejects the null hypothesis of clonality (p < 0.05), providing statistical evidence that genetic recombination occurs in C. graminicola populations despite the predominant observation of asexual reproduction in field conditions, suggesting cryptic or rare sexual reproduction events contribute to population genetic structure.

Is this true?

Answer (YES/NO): YES